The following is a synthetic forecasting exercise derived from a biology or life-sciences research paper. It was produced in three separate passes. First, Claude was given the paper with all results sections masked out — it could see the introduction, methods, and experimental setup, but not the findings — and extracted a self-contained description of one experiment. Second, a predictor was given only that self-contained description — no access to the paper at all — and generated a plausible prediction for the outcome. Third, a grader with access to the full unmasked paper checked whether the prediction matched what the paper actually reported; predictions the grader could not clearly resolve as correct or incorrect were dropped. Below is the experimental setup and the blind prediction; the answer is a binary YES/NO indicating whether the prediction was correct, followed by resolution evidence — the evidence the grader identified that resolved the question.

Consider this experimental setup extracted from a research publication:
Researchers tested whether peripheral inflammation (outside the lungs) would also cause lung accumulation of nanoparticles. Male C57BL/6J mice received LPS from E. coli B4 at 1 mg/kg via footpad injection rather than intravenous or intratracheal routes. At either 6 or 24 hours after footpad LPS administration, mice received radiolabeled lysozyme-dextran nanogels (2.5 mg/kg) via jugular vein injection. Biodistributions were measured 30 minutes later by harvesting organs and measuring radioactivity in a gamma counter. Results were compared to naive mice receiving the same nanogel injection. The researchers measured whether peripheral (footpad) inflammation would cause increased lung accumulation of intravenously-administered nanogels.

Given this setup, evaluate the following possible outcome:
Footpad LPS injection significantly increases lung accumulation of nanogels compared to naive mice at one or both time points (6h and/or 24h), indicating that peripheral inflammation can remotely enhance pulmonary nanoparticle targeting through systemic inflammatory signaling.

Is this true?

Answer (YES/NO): YES